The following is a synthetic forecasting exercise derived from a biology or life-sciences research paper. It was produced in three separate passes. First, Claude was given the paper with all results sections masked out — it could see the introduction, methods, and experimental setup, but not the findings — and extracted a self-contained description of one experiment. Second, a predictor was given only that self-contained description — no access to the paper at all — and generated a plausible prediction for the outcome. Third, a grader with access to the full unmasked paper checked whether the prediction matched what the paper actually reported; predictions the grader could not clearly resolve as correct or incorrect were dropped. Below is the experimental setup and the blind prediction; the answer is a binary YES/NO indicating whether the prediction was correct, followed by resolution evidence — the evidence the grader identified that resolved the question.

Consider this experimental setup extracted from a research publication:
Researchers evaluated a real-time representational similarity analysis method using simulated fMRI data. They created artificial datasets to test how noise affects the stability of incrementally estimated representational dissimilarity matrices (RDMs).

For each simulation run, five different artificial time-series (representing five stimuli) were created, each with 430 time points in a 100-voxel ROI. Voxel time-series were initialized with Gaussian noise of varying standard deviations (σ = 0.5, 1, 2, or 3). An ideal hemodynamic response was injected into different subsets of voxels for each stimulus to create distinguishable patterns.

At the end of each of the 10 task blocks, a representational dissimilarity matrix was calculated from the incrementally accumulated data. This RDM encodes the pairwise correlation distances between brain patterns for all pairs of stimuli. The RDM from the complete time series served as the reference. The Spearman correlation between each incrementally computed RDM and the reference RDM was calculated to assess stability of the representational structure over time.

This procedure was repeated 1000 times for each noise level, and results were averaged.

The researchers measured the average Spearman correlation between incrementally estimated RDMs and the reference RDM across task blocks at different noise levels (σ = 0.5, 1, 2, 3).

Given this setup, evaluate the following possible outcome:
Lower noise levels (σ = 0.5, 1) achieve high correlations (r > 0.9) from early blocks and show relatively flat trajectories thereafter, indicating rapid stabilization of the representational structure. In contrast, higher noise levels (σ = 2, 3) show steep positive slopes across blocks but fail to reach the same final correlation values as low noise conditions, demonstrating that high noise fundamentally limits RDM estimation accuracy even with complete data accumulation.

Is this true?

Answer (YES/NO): NO